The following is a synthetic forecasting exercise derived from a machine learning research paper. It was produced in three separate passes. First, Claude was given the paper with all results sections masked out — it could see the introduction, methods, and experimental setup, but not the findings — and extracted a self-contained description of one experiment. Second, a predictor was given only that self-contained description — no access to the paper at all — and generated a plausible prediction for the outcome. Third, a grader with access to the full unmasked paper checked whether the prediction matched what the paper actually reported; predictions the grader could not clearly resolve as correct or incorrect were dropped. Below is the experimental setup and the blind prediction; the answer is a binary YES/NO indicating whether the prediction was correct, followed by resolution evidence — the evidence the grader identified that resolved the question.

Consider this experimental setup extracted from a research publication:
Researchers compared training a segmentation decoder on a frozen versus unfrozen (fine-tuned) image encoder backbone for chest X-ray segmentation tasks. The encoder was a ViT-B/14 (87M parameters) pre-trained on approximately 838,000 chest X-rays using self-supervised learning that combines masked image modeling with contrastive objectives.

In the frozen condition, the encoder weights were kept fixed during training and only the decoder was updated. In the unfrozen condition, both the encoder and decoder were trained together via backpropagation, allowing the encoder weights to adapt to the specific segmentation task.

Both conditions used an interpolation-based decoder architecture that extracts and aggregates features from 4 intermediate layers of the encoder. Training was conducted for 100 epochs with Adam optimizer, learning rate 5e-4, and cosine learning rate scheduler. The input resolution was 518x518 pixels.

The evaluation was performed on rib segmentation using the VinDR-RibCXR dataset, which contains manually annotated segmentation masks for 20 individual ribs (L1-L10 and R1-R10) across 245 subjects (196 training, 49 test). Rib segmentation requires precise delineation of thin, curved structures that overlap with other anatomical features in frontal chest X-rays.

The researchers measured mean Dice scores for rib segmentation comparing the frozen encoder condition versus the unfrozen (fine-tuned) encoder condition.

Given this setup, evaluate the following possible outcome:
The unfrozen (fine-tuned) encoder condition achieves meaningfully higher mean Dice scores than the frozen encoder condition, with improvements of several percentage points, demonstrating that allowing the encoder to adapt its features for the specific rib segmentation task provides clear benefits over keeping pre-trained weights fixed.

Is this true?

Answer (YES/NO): YES